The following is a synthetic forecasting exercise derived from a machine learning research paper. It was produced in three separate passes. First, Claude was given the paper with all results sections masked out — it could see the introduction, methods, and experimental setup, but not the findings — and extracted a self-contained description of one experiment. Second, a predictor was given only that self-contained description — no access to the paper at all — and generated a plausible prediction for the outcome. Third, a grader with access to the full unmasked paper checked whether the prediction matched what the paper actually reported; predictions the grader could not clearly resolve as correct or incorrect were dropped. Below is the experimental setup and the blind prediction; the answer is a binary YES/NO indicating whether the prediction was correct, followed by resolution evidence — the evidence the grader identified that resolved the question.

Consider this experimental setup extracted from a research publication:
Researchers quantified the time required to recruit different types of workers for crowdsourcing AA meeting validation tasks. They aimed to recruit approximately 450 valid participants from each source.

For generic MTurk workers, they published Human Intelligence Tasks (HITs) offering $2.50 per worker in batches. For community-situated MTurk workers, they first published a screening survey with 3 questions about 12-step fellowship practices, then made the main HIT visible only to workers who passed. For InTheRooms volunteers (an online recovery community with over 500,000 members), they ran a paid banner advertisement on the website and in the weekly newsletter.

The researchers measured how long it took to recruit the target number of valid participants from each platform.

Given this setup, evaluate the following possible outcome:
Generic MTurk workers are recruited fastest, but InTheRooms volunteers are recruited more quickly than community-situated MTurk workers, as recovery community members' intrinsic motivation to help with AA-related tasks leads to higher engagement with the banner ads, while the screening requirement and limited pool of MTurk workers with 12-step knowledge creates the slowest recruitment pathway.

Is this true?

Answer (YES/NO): NO